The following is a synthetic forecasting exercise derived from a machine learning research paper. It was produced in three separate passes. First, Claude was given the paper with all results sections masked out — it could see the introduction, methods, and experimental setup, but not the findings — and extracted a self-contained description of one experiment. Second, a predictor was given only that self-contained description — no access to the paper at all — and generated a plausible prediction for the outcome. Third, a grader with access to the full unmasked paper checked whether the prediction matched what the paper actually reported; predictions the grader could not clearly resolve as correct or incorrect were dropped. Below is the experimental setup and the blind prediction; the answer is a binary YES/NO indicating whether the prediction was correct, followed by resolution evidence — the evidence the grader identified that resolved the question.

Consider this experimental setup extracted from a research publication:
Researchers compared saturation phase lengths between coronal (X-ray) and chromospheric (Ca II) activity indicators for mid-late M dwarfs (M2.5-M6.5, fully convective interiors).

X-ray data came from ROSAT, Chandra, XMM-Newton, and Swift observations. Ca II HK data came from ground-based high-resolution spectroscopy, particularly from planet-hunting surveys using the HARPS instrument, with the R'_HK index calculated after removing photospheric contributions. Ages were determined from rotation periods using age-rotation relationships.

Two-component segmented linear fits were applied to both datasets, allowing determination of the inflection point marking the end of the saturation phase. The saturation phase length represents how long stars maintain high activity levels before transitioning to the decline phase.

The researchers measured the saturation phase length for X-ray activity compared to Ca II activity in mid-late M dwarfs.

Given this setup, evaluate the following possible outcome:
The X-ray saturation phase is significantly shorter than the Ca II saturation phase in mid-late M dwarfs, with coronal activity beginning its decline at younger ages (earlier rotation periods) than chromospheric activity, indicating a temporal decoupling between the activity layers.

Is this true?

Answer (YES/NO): NO